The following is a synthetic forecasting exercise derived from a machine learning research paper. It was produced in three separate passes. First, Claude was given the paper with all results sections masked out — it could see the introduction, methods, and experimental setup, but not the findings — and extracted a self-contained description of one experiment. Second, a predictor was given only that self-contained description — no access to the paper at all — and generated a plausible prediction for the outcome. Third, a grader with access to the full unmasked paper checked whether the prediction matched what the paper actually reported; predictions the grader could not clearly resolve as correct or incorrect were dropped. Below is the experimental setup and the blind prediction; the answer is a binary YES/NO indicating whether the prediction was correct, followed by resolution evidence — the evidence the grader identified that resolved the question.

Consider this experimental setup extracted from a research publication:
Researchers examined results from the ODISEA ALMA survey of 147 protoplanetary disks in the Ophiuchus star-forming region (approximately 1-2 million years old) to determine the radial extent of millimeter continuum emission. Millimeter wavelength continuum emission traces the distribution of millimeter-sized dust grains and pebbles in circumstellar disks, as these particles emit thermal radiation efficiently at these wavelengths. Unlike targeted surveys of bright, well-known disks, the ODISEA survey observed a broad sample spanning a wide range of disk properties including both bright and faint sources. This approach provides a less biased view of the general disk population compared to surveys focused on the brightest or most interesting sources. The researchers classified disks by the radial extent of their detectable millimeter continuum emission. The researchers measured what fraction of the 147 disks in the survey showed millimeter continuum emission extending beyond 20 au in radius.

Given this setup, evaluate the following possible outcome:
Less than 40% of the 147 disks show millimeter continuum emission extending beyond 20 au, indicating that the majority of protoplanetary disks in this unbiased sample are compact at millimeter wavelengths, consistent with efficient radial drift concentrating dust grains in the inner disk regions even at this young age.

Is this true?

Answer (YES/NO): YES